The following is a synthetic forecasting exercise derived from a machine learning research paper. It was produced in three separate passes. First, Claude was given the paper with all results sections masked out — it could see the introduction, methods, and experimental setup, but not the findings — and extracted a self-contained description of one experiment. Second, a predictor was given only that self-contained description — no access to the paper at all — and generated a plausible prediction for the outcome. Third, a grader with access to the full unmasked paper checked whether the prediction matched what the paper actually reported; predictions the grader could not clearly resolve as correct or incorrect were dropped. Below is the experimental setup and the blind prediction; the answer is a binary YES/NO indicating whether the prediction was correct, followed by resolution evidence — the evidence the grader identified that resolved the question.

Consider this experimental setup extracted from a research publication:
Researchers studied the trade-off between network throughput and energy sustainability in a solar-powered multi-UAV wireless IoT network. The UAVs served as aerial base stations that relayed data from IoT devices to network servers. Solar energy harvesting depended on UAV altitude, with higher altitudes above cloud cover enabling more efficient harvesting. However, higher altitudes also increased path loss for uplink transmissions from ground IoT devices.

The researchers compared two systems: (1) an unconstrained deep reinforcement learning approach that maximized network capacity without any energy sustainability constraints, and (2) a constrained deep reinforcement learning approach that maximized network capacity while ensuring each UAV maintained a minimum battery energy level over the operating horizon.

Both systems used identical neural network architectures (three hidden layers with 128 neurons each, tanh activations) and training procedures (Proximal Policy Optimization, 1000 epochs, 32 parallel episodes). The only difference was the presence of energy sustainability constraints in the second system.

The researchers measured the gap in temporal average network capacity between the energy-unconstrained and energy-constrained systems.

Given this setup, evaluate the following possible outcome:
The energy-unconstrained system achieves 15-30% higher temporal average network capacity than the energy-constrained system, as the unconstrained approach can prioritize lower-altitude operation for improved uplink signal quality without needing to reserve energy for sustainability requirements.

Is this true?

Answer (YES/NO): NO